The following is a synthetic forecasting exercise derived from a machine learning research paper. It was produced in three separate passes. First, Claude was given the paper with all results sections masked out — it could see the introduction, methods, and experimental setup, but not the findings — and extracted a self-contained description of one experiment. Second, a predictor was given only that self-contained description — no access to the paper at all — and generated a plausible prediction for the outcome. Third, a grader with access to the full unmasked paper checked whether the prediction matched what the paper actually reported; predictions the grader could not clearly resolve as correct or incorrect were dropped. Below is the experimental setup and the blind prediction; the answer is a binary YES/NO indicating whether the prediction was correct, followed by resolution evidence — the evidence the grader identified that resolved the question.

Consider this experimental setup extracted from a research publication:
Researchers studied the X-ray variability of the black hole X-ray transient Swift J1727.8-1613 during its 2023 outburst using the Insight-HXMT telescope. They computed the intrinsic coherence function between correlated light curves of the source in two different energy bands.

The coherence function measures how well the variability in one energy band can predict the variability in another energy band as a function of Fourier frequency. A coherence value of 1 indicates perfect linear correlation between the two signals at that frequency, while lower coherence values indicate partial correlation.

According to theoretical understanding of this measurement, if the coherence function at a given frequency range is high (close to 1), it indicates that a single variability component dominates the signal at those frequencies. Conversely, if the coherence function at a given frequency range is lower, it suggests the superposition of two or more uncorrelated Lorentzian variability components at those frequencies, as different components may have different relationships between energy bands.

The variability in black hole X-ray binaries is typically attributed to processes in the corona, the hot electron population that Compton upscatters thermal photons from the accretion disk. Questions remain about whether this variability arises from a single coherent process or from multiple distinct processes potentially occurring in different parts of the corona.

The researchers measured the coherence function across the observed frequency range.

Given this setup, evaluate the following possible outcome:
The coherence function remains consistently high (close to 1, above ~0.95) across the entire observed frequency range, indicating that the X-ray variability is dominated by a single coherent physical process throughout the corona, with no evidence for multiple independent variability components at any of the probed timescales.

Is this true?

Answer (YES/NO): NO